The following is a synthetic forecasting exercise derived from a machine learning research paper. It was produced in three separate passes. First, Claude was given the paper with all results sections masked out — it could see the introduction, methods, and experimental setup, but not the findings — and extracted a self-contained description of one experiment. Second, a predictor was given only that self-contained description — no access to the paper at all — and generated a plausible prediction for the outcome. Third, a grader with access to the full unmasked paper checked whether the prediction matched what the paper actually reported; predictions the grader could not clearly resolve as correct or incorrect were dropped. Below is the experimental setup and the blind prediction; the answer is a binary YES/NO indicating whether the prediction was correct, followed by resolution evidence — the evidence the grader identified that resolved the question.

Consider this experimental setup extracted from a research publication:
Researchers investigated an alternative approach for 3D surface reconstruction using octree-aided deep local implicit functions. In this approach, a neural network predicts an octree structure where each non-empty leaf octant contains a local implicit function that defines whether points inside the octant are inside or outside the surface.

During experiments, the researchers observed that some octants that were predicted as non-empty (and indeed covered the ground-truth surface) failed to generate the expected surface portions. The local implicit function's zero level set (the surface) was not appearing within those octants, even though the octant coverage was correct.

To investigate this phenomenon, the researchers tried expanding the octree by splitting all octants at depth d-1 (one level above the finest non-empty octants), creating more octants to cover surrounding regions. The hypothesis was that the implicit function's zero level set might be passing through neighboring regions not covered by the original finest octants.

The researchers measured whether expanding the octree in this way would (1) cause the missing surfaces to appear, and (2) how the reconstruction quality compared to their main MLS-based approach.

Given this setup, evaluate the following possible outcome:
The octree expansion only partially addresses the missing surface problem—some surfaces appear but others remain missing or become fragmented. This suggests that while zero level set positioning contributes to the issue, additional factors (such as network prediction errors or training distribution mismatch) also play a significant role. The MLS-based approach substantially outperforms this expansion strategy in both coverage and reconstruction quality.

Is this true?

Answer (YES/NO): NO